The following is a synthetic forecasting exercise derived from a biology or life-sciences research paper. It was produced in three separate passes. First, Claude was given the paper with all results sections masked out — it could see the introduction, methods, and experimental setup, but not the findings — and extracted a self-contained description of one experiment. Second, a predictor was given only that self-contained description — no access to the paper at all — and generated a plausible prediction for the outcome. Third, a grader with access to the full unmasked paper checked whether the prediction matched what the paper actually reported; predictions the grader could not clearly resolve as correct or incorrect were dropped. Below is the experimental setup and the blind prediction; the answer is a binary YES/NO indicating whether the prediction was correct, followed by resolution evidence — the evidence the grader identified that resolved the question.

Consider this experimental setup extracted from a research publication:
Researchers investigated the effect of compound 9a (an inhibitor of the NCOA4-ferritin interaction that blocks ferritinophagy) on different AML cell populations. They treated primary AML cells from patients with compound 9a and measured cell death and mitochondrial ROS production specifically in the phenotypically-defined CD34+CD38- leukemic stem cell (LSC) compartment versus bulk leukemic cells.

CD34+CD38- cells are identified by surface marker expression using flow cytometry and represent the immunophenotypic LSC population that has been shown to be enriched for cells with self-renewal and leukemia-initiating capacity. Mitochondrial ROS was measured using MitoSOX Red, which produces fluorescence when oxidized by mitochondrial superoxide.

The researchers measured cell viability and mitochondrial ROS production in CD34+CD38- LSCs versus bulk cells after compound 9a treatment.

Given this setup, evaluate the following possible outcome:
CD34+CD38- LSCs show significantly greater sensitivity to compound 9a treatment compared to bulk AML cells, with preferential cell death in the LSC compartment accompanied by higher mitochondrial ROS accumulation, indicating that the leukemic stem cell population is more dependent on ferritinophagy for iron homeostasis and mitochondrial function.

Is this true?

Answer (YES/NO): YES